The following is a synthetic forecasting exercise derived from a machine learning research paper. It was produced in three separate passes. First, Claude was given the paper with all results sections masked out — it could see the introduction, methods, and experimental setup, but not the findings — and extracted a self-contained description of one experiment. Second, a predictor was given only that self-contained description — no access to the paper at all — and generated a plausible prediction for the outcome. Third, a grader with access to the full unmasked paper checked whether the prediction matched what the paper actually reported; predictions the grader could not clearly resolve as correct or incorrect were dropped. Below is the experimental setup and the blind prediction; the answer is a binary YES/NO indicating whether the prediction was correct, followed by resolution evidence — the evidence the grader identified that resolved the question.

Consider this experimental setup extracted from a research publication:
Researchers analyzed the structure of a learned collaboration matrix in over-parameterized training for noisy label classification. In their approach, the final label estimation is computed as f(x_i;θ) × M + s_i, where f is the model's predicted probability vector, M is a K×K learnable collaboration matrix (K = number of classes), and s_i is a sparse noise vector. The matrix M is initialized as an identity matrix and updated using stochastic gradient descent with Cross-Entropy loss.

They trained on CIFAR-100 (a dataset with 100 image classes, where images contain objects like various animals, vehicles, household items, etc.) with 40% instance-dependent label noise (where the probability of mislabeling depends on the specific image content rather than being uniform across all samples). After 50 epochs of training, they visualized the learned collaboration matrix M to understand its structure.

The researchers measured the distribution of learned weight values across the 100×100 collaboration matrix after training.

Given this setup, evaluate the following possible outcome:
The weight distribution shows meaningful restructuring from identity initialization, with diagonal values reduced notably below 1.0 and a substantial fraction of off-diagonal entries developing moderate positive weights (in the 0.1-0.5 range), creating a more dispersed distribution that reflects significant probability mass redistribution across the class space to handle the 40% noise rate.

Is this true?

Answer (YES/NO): NO